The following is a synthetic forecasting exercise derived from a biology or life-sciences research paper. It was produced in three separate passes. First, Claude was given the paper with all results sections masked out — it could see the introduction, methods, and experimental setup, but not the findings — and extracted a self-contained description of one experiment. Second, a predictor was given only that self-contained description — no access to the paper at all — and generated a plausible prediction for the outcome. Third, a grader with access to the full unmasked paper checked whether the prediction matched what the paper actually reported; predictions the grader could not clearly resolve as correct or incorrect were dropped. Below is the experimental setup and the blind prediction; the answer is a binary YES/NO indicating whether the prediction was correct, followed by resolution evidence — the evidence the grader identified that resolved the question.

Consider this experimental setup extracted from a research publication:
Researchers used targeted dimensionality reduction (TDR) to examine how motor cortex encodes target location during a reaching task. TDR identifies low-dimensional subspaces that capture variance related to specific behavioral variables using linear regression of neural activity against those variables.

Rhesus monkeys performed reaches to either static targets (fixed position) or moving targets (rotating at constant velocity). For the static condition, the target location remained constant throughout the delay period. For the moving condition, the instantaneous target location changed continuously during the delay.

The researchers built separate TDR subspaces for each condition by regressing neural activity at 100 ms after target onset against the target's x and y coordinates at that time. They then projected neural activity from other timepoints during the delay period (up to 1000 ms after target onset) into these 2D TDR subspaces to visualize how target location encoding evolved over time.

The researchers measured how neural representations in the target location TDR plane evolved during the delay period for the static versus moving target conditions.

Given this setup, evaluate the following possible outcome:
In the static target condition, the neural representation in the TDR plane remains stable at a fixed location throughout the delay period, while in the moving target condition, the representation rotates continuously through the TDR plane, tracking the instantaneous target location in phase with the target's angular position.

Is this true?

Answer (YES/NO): NO